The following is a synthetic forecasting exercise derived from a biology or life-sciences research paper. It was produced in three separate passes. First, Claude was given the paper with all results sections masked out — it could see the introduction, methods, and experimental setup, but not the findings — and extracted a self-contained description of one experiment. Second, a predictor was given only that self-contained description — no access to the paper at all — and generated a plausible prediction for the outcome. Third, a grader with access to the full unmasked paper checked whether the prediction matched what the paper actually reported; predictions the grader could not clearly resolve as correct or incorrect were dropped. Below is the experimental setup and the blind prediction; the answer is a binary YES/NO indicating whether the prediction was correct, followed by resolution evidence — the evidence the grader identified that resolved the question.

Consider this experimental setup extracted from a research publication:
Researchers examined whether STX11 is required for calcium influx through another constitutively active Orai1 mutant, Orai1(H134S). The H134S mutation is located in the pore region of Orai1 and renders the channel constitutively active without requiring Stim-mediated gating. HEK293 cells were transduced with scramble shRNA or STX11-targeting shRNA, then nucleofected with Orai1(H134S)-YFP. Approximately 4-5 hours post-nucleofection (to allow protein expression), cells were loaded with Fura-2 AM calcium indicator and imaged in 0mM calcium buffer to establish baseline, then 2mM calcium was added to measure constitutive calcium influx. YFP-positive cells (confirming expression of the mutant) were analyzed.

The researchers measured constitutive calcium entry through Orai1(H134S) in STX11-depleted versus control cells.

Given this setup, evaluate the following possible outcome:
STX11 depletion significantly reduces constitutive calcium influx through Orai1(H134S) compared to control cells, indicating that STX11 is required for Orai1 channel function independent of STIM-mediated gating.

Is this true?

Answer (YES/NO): NO